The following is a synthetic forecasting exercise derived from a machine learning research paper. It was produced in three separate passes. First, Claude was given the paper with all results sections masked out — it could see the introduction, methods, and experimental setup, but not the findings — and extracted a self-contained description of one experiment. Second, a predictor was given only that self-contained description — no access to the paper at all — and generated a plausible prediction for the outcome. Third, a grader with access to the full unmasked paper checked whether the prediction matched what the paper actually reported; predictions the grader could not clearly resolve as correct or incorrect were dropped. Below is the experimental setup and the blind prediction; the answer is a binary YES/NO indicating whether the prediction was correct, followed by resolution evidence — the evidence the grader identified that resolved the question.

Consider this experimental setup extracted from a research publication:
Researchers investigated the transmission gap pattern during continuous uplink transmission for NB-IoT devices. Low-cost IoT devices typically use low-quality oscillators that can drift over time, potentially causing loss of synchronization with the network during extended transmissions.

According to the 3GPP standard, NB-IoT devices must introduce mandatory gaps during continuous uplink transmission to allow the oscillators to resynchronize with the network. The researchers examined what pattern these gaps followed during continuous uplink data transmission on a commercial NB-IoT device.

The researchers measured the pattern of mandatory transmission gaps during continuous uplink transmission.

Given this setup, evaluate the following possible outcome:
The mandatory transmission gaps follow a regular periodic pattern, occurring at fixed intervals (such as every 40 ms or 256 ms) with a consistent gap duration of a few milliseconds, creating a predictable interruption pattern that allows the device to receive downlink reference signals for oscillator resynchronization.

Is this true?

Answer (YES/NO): NO